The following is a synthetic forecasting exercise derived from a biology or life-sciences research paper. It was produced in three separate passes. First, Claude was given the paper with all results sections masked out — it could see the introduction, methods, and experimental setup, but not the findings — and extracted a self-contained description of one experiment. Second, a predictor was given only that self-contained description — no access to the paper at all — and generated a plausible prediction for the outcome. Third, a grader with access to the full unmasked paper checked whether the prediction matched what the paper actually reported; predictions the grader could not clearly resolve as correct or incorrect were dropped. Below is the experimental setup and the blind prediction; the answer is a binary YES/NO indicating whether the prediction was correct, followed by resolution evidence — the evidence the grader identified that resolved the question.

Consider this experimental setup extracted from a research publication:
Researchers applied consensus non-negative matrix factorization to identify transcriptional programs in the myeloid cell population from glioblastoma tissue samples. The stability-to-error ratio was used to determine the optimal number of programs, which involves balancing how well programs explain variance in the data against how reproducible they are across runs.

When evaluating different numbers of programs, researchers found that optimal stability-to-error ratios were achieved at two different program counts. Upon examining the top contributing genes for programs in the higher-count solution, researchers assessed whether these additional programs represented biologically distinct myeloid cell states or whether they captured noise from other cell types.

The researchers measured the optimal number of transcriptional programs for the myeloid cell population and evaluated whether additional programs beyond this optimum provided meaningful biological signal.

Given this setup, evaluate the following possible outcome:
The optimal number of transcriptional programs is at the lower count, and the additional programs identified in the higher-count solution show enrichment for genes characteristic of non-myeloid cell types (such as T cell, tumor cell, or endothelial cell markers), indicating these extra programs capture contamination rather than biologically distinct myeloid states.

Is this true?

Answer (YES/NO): YES